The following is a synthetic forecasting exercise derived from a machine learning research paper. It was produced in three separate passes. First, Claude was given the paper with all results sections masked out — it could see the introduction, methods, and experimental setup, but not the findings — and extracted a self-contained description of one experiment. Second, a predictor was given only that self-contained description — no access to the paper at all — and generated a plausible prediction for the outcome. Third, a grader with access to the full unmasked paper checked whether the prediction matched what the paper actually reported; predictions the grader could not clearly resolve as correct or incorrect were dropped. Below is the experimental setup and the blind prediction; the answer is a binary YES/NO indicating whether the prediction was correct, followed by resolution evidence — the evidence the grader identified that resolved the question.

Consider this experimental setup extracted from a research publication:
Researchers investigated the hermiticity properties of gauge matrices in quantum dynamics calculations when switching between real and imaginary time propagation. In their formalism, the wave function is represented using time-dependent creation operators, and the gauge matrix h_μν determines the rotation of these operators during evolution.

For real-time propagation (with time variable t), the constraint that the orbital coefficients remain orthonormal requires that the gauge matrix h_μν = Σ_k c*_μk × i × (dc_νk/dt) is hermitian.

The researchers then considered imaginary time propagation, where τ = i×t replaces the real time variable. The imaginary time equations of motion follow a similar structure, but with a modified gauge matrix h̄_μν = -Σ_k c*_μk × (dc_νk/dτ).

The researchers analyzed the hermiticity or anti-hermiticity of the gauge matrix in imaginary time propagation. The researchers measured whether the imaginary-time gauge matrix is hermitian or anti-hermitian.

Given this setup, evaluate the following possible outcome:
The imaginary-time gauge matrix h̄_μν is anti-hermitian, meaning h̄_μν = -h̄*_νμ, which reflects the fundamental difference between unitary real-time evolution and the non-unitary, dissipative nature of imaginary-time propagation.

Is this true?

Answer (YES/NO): YES